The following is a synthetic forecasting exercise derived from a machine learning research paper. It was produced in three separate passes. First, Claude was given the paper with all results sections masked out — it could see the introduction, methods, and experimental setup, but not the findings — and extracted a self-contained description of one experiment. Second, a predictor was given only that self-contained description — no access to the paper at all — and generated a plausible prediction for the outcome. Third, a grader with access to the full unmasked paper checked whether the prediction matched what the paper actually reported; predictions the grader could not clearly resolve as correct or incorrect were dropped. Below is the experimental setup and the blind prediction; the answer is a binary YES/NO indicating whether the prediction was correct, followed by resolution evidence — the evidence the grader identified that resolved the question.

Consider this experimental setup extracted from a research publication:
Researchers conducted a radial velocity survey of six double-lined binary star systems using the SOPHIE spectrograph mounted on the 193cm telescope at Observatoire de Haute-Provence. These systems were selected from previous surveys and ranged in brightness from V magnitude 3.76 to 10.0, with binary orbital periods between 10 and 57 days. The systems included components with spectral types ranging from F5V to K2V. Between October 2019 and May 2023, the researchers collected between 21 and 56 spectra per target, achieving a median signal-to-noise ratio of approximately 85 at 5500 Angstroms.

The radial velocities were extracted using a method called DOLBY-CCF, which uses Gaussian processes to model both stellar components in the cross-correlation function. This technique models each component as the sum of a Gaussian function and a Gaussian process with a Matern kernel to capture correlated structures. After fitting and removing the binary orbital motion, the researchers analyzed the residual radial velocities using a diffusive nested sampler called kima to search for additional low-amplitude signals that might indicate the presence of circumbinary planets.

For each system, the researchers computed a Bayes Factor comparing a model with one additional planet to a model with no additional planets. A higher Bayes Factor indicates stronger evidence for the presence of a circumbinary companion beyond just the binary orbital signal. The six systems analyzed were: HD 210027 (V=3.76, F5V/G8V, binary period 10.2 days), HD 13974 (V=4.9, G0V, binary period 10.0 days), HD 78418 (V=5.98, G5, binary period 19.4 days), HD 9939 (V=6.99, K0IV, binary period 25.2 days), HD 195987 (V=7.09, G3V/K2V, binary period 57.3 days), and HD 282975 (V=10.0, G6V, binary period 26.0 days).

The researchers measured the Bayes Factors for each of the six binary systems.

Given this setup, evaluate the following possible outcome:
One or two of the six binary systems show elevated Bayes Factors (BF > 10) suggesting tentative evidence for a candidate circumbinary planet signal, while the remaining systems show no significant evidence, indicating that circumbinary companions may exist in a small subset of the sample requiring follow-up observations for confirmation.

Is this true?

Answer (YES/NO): NO